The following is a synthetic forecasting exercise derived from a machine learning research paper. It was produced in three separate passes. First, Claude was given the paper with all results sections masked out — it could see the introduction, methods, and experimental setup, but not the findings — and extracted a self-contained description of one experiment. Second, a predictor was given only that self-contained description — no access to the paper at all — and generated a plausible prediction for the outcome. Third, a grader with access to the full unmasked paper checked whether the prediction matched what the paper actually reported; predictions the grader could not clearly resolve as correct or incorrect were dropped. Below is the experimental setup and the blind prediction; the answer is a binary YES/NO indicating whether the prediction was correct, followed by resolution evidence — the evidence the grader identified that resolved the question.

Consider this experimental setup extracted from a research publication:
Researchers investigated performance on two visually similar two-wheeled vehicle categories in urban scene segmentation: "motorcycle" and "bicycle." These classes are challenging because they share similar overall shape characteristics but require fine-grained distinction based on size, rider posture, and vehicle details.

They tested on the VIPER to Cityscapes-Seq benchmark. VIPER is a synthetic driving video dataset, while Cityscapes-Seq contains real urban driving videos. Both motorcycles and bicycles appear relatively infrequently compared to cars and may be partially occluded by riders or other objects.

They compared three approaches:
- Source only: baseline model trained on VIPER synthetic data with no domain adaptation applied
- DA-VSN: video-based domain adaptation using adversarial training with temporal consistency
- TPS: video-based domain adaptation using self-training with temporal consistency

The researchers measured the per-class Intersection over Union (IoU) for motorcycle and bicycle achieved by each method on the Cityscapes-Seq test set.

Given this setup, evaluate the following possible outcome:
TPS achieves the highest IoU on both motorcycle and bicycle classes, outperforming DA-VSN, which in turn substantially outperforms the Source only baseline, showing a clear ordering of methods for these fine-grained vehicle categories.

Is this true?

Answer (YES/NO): NO